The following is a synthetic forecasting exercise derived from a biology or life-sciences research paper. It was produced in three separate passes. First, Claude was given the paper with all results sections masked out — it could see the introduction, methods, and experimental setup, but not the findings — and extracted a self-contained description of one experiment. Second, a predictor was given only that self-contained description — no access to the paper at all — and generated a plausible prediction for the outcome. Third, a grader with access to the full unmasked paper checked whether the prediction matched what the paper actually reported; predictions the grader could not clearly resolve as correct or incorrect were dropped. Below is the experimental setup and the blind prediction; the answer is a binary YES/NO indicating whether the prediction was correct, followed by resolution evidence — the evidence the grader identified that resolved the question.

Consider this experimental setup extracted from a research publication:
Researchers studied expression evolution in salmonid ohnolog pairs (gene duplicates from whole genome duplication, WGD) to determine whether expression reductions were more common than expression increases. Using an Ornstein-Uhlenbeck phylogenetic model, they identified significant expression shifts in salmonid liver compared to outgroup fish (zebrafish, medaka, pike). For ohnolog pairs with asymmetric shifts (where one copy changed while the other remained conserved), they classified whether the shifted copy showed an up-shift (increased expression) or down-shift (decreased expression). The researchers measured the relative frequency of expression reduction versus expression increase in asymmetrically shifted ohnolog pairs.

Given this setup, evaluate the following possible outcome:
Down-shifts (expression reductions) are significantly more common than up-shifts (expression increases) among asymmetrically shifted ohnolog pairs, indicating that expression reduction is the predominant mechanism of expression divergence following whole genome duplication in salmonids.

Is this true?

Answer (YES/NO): YES